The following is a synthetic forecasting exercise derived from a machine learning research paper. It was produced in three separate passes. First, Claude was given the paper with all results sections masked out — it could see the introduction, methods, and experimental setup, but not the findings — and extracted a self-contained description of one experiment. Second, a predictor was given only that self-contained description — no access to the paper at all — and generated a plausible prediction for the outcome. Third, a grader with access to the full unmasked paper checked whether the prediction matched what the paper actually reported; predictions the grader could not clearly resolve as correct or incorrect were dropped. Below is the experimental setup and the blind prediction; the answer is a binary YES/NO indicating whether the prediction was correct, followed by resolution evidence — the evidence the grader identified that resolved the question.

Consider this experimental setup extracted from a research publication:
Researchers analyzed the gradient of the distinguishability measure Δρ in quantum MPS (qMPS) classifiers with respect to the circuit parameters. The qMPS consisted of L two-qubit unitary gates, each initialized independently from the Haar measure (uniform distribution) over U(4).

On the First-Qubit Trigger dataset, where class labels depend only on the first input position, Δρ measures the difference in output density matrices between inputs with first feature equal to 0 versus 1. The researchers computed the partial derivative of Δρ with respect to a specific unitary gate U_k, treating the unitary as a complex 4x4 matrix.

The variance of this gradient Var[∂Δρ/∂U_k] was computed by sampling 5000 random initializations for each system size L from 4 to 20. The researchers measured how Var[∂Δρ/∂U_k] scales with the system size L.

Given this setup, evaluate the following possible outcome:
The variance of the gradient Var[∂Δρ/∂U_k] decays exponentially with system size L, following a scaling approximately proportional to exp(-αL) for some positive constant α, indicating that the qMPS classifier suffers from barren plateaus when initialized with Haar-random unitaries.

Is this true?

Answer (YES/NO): YES